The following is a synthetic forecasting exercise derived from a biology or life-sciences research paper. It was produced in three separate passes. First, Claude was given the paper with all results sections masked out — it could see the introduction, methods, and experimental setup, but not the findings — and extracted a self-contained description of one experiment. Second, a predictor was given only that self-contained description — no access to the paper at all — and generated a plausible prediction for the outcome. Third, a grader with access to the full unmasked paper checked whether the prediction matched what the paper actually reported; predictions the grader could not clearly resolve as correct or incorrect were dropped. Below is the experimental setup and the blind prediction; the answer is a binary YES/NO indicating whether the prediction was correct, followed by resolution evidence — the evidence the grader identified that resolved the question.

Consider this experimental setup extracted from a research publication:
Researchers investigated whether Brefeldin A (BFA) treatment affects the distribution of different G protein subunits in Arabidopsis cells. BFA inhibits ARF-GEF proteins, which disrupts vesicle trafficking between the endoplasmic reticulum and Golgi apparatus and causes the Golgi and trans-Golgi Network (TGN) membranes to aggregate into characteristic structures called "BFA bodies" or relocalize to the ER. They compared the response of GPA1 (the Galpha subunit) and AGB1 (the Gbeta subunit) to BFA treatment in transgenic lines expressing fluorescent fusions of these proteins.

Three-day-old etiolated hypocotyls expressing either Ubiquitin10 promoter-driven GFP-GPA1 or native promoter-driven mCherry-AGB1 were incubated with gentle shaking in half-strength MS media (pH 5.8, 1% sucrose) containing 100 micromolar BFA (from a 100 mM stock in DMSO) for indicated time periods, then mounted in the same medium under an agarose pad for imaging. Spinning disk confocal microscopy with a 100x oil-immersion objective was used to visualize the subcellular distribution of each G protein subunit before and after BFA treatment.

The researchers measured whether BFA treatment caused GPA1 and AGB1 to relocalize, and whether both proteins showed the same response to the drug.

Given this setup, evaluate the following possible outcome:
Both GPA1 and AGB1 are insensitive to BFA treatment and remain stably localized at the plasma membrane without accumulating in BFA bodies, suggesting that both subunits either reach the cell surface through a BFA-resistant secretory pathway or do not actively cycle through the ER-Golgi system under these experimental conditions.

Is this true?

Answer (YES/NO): NO